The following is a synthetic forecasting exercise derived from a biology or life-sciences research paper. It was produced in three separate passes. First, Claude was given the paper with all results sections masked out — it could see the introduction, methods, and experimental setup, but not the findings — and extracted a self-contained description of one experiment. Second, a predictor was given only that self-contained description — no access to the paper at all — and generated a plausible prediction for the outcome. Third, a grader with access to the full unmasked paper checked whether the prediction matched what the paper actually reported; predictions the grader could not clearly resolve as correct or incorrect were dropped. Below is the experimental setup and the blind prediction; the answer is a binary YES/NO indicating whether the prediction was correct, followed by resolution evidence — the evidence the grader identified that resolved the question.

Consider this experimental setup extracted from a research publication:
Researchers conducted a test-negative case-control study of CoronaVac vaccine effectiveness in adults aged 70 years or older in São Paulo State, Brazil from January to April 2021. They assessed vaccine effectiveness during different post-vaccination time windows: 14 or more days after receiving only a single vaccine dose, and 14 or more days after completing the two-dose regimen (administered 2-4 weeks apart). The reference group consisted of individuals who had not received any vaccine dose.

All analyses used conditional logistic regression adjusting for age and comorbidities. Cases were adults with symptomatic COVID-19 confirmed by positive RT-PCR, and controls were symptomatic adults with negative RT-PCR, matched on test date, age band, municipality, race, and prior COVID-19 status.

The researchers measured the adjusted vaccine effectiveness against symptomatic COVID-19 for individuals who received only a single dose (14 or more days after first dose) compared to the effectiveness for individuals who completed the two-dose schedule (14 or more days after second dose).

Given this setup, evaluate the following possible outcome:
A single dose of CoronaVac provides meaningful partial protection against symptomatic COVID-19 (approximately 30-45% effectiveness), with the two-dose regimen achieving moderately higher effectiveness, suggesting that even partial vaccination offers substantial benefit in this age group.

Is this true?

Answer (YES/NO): NO